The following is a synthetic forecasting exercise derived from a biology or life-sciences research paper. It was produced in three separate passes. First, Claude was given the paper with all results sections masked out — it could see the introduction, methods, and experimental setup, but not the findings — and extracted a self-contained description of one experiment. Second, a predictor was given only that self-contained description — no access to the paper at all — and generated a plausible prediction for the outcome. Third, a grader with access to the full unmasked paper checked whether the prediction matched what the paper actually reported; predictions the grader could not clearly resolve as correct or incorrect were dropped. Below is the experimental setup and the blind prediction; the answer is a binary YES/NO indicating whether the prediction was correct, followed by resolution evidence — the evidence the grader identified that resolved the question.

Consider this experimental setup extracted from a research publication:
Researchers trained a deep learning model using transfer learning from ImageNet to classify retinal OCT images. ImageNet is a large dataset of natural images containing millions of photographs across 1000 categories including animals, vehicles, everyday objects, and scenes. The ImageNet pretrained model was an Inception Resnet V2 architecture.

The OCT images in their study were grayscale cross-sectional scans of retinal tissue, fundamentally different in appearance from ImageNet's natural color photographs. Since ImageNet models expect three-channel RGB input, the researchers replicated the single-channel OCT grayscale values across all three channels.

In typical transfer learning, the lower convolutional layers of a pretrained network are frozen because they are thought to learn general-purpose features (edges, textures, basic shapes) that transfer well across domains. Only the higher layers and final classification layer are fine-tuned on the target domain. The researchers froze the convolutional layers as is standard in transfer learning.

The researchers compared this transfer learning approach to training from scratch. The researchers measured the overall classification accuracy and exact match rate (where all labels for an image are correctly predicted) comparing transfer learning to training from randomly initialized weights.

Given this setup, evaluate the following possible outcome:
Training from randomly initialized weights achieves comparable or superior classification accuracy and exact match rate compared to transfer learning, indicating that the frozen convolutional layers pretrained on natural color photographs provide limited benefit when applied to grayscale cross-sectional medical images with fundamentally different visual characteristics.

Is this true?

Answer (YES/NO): YES